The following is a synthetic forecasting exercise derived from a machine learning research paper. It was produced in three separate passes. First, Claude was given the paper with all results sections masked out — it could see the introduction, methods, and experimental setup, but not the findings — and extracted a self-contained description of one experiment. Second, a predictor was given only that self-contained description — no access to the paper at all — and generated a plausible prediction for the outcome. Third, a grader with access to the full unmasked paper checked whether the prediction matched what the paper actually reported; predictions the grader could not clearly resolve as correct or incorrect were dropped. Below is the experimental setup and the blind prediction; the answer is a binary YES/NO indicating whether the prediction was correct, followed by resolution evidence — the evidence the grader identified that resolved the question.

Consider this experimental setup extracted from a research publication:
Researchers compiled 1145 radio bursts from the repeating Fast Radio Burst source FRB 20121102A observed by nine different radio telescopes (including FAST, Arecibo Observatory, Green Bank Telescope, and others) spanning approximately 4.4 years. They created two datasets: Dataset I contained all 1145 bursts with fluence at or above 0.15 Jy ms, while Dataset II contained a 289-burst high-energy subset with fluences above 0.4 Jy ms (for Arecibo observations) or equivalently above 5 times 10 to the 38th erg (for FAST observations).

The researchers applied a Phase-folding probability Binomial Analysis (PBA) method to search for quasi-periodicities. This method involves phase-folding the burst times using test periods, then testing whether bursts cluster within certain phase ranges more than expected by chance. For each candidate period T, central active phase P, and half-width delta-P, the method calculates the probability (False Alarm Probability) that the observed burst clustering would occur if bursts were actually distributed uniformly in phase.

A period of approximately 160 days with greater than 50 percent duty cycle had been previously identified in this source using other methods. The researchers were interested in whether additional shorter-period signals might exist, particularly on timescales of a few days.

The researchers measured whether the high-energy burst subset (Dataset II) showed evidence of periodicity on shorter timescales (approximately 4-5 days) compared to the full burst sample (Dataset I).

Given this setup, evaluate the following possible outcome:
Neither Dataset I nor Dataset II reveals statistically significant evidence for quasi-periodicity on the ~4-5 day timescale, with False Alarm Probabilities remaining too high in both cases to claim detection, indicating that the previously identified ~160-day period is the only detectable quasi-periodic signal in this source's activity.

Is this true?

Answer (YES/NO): NO